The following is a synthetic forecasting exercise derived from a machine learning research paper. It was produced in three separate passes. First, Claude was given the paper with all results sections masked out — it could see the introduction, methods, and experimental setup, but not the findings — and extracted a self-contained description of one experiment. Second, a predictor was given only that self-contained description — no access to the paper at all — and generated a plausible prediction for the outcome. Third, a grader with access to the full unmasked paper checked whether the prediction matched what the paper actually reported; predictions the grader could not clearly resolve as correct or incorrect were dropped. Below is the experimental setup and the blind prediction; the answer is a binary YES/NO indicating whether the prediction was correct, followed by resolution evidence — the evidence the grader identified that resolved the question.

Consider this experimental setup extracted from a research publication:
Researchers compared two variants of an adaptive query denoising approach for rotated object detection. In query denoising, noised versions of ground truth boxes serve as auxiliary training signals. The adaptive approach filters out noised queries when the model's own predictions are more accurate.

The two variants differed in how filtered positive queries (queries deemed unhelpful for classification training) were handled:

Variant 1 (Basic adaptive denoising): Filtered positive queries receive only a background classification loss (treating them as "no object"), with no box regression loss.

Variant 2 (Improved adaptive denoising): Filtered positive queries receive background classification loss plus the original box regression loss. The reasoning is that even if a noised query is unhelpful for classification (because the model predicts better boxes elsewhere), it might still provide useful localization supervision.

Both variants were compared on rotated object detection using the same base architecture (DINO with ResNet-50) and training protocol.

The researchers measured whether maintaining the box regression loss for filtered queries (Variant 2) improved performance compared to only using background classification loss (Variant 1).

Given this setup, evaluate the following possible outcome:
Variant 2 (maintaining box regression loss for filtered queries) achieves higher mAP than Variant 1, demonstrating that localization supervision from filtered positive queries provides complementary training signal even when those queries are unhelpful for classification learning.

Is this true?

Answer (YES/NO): YES